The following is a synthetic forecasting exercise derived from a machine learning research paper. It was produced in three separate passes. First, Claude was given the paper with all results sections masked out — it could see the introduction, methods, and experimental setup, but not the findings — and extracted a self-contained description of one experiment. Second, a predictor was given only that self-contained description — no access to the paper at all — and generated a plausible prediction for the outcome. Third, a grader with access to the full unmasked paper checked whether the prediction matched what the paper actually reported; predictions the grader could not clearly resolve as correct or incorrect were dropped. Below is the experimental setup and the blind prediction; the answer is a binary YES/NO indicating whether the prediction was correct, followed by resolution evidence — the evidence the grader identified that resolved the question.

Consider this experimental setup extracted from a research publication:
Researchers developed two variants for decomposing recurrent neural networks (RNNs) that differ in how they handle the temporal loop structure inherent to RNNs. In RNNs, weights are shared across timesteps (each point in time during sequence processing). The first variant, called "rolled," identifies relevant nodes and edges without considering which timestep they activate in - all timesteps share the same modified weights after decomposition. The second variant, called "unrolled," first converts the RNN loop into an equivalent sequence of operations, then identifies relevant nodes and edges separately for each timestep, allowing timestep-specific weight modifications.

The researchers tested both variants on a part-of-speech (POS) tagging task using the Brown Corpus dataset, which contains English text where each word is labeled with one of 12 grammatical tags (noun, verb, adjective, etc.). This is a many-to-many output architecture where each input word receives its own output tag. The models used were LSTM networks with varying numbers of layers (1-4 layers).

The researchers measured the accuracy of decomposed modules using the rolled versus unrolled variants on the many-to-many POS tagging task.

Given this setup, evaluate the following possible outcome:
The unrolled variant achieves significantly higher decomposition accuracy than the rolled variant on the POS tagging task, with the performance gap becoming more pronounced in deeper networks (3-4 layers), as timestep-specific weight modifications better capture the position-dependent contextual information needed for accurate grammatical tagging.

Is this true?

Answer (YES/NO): NO